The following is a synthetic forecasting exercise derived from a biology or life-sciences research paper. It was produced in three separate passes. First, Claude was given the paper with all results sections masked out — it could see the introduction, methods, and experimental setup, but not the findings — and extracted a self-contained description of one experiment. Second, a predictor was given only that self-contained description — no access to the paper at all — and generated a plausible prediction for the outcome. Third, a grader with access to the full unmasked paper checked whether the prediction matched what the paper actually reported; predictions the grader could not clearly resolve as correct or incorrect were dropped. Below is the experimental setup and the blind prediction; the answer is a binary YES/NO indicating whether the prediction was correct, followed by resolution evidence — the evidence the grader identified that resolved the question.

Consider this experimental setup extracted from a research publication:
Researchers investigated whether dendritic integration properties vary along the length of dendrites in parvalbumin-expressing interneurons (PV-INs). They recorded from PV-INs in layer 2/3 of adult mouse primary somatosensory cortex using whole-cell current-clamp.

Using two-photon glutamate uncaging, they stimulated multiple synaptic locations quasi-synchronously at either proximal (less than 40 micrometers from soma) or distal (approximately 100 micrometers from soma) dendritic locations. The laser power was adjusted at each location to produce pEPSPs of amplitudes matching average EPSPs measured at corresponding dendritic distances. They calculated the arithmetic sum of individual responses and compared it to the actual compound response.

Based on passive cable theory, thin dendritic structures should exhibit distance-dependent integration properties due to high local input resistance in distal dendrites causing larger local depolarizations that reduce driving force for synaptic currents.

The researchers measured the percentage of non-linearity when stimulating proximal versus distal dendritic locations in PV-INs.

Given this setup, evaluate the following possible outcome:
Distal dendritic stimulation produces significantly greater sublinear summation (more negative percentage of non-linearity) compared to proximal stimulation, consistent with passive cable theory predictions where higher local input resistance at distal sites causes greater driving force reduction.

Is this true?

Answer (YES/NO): YES